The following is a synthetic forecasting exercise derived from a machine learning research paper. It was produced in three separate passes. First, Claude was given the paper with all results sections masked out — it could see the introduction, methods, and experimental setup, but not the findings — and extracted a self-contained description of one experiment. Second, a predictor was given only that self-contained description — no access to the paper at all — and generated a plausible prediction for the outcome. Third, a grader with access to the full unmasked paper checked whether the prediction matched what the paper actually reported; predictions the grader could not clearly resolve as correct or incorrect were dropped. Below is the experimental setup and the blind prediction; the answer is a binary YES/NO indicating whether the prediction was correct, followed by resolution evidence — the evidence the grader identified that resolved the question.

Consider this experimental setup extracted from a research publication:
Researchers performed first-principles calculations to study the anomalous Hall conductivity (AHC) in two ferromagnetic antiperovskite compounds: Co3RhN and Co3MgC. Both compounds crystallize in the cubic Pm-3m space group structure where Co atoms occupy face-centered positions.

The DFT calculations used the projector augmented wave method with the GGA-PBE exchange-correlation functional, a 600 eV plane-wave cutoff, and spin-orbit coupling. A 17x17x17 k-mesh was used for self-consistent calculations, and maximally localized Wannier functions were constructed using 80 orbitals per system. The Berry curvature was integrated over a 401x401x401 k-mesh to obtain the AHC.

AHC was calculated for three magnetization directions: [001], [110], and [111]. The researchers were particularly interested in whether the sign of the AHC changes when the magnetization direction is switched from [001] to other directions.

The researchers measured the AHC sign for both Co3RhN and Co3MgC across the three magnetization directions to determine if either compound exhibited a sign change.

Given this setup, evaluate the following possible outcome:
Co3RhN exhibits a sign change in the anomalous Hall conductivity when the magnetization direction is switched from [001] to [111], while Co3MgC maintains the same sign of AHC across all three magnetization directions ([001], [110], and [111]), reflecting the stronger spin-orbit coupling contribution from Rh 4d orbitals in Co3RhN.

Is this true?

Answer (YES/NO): NO